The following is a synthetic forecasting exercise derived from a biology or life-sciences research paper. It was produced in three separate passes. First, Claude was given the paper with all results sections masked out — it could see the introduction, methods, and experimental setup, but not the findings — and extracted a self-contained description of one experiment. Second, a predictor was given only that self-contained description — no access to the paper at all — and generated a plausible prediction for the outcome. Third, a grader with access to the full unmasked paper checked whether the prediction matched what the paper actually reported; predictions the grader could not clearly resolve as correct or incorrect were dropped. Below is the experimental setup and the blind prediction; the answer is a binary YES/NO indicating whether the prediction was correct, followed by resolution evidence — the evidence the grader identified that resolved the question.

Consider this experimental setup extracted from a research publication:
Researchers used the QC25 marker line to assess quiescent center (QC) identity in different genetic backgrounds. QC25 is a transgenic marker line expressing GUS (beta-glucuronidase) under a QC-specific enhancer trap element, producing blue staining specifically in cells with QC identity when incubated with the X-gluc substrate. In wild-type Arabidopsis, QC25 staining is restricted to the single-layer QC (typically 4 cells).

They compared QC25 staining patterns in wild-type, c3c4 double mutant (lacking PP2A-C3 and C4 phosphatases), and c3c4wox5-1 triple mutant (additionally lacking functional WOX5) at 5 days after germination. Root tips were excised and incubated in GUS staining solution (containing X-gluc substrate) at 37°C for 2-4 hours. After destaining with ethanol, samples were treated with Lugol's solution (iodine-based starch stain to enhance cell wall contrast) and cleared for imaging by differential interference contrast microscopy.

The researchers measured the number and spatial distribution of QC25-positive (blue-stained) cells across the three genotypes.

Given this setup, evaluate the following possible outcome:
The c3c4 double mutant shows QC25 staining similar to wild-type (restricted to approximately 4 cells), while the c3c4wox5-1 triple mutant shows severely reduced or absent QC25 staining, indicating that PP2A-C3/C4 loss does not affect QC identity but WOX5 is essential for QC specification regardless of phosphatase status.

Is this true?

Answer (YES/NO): NO